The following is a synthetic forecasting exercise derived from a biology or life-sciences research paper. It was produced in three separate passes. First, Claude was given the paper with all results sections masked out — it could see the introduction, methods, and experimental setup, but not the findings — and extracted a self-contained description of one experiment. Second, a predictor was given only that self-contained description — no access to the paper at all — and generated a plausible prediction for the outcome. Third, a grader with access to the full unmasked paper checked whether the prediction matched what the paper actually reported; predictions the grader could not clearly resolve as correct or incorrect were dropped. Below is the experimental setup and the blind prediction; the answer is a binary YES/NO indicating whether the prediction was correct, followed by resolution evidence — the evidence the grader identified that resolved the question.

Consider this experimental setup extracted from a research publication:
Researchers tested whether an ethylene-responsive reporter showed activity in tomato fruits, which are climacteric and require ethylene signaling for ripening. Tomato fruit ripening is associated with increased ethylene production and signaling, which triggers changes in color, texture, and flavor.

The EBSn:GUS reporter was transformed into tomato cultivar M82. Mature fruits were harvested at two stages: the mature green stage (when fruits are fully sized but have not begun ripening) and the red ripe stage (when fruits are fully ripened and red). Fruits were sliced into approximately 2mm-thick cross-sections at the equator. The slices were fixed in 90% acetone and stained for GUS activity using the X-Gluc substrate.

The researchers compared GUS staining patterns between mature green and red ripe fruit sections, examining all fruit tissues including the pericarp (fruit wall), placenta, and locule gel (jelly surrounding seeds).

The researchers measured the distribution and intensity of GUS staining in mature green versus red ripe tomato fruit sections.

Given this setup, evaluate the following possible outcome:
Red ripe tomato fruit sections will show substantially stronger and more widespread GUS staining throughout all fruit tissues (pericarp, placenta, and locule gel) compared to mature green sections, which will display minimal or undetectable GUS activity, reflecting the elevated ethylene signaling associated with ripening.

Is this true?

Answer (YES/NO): NO